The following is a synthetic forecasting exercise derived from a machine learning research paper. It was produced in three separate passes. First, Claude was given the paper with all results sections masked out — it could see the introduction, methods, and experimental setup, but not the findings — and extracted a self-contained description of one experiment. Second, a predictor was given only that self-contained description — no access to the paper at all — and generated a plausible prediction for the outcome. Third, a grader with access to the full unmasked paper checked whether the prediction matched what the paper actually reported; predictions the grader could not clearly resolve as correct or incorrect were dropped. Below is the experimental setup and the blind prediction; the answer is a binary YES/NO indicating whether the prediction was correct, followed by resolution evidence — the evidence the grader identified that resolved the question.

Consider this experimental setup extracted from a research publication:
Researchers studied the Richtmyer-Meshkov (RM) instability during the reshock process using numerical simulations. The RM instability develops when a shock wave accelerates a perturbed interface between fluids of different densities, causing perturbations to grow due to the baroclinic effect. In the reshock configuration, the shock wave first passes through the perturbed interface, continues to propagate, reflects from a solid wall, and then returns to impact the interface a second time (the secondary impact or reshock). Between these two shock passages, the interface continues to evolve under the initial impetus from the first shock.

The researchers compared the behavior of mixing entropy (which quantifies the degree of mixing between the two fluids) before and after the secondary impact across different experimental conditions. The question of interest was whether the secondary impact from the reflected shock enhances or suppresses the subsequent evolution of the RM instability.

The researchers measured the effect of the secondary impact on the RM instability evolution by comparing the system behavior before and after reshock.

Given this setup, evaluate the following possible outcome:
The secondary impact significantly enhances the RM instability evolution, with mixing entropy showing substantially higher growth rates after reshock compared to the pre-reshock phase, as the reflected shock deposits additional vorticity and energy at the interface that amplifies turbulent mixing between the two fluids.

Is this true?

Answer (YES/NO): NO